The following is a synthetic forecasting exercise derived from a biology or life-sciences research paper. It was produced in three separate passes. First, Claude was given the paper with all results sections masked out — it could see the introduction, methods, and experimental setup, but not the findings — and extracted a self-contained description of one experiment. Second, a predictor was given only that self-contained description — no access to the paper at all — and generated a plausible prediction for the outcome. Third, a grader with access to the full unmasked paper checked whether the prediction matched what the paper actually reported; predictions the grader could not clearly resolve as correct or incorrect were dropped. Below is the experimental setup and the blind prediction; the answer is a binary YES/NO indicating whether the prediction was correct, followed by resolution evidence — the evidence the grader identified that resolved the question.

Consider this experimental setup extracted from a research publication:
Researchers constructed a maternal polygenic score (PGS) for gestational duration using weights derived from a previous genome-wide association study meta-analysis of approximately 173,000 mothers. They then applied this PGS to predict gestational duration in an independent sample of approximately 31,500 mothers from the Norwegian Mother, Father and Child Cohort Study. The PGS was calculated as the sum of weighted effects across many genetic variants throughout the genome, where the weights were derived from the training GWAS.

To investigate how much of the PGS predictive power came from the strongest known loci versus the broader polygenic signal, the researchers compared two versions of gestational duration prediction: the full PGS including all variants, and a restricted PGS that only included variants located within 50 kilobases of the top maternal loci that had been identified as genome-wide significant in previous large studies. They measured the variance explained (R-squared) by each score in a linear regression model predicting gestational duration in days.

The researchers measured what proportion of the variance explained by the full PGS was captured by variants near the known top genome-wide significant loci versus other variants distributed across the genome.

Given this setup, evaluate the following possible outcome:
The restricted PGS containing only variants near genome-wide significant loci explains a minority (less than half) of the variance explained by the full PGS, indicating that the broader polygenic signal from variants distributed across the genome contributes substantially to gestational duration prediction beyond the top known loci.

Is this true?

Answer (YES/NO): YES